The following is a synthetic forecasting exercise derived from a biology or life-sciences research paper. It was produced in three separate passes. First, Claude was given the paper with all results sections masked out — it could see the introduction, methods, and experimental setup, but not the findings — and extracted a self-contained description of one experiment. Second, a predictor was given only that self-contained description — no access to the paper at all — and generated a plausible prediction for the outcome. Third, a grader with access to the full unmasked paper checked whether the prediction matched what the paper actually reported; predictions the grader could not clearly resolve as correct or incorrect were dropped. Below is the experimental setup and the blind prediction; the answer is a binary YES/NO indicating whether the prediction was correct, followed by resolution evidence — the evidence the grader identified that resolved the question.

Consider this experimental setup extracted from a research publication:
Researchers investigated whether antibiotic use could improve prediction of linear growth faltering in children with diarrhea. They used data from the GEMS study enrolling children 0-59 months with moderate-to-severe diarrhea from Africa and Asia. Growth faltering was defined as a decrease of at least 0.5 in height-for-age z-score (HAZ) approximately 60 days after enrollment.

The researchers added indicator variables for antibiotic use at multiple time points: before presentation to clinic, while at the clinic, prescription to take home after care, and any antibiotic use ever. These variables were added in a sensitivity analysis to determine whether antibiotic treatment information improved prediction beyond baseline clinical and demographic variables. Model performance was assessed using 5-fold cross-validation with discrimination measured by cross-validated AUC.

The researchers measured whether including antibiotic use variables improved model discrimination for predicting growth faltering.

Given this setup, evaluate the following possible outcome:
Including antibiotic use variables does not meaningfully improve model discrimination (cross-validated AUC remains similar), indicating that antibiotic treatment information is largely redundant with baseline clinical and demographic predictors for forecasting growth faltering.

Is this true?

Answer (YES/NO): YES